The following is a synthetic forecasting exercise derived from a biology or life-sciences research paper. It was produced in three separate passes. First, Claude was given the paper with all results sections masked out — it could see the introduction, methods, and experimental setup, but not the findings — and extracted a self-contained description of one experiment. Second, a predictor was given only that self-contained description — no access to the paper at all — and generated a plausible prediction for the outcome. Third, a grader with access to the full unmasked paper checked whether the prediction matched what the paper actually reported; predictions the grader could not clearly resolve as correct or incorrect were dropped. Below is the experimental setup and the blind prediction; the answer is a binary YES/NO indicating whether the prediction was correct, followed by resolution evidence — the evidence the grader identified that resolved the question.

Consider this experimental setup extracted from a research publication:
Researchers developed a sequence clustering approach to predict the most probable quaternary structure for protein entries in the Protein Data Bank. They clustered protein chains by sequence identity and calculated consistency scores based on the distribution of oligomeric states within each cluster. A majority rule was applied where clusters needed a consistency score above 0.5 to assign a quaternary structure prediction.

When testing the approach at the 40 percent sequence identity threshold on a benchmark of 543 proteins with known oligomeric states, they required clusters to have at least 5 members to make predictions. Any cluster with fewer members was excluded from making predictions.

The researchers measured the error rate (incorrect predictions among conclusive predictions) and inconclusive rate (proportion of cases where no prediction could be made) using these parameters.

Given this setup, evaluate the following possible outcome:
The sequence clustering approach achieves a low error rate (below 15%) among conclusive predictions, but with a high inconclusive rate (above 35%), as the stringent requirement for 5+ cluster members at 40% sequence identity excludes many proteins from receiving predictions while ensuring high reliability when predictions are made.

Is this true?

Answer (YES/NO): NO